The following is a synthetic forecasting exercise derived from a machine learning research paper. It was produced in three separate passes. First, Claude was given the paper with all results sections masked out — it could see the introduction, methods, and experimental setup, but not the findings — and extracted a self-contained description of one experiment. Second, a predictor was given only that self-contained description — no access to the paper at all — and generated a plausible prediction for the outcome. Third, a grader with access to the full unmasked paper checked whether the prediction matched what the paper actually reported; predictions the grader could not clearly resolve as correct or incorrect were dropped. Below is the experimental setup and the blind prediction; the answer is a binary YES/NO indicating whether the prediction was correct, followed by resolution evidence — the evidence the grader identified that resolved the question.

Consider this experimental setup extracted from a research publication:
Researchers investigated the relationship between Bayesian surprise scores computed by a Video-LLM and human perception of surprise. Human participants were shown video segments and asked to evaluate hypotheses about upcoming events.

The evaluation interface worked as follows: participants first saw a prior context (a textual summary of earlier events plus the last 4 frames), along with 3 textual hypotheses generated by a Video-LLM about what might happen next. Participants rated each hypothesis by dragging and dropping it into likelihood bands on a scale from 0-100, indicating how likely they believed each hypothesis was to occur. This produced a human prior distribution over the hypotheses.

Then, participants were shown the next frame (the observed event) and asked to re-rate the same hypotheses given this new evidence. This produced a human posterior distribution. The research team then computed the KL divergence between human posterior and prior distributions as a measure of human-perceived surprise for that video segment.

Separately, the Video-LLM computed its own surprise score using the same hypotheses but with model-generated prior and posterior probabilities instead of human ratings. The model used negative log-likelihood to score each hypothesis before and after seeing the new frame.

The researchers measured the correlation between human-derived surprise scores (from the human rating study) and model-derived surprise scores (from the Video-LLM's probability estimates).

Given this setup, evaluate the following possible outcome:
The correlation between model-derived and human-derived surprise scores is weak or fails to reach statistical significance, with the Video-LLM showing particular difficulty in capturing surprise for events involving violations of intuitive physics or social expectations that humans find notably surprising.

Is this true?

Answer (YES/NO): NO